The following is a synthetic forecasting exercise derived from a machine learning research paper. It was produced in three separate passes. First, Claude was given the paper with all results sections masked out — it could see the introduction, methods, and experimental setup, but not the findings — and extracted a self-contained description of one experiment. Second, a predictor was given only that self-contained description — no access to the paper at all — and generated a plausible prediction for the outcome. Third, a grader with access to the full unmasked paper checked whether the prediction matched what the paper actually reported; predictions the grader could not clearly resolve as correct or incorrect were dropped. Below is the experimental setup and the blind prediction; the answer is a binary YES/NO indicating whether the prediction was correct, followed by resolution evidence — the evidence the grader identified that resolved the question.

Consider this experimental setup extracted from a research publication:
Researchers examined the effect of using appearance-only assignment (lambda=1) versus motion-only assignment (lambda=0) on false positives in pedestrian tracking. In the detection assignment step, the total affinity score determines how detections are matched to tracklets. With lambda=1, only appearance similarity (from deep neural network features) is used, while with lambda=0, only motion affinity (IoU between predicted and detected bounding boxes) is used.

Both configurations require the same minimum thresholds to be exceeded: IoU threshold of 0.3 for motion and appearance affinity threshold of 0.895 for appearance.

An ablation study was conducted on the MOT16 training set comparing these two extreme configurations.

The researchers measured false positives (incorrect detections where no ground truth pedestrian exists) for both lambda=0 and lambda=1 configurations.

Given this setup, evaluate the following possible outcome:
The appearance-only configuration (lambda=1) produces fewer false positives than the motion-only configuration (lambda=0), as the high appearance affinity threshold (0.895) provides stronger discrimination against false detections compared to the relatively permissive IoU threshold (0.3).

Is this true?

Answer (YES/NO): YES